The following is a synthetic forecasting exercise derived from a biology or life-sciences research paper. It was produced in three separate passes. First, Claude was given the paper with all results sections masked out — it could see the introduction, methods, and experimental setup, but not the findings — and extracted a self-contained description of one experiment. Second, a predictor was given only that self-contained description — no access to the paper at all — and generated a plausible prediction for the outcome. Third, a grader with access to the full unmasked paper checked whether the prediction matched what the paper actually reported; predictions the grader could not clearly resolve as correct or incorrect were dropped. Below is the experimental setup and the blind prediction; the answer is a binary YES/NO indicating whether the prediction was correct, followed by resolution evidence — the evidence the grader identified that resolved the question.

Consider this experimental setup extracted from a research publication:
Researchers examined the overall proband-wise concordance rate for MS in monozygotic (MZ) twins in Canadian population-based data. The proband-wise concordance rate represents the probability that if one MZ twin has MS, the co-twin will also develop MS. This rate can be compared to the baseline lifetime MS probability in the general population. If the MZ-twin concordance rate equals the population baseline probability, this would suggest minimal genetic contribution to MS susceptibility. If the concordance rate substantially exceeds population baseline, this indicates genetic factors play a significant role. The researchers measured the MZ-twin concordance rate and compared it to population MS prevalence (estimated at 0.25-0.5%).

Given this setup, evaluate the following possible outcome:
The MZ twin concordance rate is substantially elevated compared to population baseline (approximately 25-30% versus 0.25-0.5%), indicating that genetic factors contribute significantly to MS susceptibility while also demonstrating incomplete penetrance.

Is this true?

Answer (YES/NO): YES